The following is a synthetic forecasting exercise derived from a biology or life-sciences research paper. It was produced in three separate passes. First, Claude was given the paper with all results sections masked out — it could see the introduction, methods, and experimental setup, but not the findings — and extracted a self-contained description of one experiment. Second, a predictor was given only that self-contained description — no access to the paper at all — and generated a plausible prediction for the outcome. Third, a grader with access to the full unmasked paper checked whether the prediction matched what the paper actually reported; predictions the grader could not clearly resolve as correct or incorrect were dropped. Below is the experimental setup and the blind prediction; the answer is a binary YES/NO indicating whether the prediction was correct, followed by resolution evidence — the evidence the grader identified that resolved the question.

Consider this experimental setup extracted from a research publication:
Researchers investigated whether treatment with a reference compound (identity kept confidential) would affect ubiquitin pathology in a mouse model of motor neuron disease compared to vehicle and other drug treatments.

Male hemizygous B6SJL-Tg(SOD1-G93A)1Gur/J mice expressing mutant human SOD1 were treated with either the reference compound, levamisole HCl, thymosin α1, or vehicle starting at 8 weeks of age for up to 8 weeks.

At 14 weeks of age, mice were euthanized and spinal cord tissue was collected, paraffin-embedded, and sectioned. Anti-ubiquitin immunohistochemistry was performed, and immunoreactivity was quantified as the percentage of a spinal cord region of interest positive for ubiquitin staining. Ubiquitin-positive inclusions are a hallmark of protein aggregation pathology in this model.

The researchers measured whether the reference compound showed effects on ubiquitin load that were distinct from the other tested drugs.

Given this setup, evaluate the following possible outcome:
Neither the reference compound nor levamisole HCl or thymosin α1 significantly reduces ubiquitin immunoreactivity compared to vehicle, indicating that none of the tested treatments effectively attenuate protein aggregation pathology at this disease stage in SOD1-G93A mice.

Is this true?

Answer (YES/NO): NO